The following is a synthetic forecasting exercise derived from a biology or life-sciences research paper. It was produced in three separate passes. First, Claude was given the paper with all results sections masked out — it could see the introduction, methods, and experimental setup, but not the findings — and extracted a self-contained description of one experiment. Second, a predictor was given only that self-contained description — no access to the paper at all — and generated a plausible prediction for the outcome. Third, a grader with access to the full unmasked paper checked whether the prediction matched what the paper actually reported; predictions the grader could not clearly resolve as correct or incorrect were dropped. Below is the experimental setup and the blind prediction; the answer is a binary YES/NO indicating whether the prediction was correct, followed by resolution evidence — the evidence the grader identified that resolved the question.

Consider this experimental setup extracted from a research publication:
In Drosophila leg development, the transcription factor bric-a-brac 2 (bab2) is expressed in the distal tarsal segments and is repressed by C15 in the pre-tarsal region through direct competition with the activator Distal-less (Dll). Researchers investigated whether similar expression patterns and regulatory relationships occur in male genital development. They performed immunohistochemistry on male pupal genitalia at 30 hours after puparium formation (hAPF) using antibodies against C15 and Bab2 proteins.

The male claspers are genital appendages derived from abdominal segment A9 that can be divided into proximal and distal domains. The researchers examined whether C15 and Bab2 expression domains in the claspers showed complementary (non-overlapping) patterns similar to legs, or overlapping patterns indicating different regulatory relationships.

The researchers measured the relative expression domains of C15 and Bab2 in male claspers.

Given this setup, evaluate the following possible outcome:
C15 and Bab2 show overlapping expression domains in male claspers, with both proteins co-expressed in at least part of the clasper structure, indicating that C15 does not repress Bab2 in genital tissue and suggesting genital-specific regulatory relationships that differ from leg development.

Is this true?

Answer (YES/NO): NO